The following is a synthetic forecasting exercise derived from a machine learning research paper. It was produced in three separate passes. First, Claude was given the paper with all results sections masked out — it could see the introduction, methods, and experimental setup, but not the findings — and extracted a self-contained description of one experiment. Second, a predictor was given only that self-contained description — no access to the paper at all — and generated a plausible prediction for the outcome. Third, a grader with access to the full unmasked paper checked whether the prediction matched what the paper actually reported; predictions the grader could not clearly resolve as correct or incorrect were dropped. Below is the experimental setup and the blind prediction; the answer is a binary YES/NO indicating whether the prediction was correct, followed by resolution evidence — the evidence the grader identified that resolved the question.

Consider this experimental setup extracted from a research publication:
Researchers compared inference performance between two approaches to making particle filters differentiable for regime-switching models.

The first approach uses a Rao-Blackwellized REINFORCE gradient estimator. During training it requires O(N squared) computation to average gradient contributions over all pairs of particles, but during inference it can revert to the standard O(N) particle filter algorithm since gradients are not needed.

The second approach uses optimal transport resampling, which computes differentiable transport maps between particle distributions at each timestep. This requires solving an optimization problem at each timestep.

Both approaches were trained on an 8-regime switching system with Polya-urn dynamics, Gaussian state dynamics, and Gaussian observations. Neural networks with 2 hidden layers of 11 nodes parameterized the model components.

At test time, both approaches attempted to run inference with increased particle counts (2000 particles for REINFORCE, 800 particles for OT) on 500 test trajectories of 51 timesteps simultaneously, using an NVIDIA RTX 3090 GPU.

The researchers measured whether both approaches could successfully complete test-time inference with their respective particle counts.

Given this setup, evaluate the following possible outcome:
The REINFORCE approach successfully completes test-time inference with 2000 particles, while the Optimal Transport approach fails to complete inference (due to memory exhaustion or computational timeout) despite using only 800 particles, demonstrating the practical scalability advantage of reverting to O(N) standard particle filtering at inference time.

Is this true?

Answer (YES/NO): YES